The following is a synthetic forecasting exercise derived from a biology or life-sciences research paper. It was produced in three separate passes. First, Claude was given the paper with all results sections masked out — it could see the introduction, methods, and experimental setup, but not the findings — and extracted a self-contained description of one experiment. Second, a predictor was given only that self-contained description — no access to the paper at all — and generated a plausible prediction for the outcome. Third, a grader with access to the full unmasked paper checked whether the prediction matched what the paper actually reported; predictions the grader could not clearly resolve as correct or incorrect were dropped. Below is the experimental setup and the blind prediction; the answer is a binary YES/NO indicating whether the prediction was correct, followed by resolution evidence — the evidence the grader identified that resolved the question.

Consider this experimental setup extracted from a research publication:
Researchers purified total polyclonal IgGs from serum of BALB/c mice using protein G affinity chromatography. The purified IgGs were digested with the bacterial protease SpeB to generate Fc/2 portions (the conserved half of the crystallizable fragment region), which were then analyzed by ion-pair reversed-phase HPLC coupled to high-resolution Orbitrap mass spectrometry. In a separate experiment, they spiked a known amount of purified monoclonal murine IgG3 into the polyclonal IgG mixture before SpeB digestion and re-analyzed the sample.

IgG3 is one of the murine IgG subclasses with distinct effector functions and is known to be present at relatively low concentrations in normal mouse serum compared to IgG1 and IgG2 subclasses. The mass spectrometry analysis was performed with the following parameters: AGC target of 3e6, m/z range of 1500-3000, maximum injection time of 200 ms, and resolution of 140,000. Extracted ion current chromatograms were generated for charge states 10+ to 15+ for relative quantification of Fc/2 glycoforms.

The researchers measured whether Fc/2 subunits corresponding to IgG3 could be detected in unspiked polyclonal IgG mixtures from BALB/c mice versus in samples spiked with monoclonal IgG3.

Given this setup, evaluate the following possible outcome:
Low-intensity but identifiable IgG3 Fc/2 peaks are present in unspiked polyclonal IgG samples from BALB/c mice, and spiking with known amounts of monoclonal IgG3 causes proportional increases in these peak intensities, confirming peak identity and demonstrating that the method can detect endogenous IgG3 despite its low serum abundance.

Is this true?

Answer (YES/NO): NO